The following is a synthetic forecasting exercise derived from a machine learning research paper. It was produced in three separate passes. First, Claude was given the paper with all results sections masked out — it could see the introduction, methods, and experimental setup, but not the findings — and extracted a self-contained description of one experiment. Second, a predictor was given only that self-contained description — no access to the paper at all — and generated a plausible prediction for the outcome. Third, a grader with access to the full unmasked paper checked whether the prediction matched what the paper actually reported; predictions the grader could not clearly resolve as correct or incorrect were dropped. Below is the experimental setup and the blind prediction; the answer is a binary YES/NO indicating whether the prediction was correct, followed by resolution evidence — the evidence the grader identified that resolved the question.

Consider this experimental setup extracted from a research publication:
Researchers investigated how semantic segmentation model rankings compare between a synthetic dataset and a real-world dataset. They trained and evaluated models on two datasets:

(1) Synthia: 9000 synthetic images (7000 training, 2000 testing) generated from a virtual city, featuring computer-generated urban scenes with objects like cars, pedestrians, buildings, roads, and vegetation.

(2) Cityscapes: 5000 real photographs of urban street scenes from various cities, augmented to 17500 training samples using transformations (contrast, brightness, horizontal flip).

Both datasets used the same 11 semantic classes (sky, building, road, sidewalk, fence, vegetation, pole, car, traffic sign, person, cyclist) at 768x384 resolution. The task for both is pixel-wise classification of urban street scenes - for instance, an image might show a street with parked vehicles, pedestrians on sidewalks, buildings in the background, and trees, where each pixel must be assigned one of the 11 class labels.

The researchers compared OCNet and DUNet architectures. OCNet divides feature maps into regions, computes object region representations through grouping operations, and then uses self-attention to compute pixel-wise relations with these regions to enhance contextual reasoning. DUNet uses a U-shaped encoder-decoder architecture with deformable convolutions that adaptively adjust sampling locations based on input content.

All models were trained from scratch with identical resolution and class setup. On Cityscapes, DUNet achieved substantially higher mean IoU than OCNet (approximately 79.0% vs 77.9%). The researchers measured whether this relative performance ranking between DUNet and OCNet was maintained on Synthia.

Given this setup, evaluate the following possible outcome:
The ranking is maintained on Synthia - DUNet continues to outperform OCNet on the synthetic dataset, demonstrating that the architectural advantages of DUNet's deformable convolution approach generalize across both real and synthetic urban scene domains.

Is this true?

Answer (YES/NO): YES